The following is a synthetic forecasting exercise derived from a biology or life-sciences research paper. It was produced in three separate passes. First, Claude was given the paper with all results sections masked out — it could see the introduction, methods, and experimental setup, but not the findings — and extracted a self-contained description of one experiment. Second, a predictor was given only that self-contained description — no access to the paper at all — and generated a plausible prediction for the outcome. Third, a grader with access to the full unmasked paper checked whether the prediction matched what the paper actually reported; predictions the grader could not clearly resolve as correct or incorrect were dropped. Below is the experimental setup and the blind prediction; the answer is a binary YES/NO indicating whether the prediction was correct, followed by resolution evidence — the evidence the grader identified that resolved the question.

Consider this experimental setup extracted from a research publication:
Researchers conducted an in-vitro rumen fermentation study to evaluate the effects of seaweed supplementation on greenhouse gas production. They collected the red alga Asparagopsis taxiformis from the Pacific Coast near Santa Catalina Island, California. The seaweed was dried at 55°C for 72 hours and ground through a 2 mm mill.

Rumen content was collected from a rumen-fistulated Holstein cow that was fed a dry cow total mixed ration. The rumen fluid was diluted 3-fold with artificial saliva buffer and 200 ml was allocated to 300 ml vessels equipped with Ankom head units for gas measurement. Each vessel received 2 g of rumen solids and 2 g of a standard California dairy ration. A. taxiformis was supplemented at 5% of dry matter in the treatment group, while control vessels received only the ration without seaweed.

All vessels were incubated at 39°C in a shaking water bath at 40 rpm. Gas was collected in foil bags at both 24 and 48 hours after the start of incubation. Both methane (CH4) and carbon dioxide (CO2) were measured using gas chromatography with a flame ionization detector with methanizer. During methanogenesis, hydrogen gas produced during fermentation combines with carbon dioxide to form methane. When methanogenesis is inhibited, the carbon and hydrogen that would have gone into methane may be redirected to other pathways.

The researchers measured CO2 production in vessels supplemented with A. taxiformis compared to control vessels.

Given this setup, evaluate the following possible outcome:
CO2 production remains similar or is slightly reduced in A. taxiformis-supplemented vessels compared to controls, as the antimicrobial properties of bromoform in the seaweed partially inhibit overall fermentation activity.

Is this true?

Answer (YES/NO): YES